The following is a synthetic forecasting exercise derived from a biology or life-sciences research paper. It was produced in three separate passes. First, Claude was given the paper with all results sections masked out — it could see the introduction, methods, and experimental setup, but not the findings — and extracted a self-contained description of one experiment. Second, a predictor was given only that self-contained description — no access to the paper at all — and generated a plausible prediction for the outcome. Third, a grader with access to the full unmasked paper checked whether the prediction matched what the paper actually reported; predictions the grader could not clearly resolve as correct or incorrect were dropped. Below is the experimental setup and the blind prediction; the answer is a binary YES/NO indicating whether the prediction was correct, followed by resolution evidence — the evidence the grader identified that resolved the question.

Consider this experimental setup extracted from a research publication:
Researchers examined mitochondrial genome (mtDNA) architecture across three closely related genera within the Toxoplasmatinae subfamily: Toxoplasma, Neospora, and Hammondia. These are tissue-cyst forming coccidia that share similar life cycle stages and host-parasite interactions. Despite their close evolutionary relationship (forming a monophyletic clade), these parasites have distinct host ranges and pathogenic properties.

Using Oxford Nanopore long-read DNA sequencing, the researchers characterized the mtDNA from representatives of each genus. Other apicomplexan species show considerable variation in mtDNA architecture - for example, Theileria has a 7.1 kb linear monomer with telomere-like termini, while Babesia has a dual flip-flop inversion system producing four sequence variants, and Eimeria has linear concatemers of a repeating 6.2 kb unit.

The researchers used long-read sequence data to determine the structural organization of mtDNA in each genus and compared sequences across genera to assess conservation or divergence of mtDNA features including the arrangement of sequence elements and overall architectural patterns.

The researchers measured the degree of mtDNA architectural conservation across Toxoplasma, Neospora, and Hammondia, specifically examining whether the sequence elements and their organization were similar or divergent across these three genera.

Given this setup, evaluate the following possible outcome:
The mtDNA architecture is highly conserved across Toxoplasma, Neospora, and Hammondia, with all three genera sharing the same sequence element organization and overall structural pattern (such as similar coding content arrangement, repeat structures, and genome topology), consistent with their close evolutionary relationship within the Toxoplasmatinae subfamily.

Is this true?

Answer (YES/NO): YES